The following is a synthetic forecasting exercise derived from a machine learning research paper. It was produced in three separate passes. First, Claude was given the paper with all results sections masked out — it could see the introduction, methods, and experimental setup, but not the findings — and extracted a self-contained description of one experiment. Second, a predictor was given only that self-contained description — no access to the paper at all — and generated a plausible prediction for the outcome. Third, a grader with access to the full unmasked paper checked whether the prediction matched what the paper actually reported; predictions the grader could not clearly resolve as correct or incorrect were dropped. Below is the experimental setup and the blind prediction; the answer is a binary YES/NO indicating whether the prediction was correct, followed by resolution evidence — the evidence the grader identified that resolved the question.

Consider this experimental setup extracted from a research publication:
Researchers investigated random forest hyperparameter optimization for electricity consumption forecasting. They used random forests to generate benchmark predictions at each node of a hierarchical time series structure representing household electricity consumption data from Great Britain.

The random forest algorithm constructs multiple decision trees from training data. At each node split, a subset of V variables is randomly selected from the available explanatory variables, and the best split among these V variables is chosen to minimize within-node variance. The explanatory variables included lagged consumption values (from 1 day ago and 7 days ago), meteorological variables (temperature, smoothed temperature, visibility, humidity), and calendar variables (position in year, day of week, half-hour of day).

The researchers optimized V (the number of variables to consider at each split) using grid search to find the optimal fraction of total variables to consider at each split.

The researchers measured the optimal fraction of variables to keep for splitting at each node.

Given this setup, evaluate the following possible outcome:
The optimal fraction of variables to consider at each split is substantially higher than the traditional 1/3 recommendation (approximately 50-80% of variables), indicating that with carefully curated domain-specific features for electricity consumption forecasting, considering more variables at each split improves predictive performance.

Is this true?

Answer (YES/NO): YES